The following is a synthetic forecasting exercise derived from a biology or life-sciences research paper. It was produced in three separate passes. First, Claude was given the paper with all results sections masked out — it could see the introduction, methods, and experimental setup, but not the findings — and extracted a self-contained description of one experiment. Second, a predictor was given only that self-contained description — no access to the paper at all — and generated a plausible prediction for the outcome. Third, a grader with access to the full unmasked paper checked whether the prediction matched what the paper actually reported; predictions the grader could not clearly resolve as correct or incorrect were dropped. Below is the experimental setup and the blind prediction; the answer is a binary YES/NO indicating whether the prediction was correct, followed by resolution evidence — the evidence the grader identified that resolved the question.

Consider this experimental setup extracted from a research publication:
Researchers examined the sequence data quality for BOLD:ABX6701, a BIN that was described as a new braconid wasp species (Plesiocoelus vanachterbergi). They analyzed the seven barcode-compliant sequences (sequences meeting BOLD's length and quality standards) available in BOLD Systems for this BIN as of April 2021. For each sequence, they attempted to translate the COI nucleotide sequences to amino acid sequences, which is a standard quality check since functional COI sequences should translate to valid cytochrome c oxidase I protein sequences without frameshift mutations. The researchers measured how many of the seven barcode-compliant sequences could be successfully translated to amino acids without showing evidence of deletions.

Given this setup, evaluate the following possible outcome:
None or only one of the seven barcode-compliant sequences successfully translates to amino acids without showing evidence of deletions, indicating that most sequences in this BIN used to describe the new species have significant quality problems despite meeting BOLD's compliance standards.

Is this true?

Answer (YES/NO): YES